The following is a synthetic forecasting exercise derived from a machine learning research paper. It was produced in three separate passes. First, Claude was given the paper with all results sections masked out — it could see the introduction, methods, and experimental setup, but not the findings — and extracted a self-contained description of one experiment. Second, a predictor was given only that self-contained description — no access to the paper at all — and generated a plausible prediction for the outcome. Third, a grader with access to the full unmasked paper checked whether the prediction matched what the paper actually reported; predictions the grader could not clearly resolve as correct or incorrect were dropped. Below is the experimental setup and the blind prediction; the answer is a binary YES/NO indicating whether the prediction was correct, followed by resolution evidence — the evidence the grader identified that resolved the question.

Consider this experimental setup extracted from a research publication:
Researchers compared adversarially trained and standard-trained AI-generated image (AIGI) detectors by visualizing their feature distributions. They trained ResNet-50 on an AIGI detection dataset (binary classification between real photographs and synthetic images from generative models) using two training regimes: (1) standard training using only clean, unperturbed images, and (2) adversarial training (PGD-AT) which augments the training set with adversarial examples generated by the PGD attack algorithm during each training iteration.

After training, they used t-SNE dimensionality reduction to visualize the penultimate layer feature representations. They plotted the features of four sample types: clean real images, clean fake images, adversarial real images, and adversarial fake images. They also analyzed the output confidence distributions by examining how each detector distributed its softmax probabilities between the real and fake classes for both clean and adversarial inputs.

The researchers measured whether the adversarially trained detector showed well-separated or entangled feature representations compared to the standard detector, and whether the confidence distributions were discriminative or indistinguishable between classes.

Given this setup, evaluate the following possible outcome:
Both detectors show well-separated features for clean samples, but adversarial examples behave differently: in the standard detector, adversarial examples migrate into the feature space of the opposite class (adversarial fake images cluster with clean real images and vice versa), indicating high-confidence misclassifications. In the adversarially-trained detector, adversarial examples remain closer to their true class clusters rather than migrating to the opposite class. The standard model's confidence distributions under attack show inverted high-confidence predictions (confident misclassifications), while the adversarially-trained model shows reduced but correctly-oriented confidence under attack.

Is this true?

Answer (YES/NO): NO